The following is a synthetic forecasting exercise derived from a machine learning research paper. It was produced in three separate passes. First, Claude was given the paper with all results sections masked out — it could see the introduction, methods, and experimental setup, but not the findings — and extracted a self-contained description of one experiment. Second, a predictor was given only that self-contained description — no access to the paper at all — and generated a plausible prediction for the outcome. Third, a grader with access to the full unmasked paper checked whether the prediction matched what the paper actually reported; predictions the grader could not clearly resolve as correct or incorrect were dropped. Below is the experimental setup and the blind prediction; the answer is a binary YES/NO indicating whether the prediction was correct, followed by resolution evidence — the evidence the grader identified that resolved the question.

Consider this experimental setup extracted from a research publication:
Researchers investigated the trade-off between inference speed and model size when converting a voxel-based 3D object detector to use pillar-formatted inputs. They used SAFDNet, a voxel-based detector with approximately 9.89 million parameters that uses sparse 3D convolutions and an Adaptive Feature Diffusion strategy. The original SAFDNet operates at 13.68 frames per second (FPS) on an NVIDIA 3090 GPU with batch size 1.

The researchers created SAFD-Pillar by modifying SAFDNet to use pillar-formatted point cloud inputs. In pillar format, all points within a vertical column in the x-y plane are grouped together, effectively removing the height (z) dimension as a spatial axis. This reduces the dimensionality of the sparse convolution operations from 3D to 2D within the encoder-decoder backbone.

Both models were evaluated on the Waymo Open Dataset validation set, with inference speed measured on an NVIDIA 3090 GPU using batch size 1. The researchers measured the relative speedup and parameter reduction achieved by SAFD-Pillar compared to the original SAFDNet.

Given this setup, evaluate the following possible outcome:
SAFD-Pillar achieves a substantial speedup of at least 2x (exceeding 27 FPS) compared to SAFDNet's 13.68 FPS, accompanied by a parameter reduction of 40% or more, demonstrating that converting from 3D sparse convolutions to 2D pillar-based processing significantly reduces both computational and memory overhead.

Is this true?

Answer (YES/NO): NO